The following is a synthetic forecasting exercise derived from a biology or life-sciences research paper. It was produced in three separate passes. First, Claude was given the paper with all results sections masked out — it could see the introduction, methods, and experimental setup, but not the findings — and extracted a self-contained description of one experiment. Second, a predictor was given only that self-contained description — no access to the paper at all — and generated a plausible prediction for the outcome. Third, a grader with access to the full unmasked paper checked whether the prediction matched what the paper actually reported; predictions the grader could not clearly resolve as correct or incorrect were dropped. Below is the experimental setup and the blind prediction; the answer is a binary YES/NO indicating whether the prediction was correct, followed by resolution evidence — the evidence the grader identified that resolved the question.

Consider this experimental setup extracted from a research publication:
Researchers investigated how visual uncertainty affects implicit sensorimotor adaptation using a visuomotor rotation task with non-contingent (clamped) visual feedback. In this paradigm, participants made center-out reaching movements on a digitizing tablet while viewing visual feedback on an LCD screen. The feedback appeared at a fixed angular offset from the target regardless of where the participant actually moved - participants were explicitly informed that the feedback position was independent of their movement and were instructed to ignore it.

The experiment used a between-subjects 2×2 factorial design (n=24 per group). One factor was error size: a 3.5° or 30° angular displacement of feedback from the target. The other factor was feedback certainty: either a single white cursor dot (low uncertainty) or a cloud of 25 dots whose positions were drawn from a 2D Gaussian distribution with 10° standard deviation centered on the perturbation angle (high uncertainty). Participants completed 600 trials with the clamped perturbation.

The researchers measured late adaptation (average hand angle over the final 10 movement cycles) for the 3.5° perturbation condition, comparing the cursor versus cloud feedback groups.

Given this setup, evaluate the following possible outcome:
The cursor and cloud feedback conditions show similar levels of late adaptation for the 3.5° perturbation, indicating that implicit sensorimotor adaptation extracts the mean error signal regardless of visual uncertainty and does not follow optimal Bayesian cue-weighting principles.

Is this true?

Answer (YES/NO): NO